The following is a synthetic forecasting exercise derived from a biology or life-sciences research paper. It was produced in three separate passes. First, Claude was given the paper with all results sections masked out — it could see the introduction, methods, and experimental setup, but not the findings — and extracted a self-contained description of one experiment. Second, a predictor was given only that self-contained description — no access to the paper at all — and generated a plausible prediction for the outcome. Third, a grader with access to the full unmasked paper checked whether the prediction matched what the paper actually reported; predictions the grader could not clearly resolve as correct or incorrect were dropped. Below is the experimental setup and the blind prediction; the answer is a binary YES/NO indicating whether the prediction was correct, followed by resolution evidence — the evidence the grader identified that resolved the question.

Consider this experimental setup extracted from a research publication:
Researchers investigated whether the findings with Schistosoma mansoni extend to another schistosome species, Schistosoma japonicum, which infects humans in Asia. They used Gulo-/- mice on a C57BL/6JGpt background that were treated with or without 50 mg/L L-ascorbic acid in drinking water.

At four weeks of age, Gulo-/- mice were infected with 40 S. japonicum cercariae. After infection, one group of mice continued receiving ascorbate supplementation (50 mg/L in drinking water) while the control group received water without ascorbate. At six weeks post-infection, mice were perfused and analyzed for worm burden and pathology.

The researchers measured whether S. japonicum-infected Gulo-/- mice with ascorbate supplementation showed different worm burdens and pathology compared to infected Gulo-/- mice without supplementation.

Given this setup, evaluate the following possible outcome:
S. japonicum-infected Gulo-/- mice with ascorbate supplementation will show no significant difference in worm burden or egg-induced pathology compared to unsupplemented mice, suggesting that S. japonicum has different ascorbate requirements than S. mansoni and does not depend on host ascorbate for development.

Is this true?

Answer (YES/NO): NO